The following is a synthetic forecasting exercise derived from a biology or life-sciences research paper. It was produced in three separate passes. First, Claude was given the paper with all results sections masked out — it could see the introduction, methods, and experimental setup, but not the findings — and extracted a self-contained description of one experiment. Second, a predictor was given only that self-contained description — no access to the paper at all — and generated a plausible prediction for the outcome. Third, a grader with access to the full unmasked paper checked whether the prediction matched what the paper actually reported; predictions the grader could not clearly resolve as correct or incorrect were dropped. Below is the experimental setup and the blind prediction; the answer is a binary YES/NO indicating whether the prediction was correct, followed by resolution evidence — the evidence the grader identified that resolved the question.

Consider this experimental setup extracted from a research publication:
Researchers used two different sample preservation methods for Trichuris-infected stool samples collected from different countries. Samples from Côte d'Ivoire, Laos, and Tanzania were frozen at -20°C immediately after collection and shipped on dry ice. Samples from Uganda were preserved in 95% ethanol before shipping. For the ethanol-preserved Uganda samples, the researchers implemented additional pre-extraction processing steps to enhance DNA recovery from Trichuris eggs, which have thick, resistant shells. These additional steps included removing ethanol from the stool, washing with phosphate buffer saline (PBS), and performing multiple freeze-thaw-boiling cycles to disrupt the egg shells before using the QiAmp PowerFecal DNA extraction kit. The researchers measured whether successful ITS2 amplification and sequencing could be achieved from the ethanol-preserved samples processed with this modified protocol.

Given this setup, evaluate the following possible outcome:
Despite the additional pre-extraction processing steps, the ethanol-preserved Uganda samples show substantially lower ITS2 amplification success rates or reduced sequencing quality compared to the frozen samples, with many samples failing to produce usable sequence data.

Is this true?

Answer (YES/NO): NO